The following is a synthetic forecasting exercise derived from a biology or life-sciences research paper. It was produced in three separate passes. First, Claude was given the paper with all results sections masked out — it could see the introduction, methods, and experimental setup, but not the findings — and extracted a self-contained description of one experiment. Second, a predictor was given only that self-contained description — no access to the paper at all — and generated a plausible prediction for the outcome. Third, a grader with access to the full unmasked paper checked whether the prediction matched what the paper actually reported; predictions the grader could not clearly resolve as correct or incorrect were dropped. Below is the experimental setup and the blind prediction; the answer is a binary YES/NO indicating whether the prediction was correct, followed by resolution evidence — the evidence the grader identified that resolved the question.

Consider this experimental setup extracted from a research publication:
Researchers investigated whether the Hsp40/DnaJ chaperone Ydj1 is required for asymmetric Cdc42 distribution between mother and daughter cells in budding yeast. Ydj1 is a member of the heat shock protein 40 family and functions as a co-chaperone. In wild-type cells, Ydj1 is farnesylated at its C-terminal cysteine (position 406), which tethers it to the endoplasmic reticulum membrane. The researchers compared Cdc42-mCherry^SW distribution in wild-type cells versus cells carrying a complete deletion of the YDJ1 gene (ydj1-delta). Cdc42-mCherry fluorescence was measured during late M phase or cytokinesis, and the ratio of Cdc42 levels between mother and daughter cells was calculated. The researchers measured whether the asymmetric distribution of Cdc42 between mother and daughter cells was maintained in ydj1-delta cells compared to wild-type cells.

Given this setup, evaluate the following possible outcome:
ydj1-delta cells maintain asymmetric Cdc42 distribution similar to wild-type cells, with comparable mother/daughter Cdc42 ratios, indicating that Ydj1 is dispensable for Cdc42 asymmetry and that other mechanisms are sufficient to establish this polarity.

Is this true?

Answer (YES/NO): NO